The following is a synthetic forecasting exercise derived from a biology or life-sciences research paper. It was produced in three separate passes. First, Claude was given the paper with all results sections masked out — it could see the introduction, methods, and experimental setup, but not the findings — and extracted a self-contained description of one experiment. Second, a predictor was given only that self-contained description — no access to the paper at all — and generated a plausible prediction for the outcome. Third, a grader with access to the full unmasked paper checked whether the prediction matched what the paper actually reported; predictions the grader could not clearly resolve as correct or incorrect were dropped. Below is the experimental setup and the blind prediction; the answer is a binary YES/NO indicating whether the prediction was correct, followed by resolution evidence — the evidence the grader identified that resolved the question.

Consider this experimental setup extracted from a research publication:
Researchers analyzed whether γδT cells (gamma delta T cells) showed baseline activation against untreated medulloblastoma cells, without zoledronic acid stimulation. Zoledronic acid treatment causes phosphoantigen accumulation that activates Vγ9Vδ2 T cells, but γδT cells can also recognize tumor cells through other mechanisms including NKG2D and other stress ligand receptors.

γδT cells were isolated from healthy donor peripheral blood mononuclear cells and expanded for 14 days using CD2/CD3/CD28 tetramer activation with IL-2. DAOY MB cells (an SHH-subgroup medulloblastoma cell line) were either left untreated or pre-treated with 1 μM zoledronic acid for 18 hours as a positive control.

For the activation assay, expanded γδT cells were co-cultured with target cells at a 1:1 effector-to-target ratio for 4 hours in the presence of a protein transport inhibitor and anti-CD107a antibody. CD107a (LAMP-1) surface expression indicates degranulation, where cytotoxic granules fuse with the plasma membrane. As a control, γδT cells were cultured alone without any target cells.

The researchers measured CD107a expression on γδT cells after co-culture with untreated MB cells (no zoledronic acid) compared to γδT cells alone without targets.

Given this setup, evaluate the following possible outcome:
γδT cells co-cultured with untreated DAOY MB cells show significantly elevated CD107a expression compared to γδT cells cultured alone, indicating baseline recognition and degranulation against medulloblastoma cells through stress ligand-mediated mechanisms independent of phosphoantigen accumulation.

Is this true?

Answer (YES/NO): NO